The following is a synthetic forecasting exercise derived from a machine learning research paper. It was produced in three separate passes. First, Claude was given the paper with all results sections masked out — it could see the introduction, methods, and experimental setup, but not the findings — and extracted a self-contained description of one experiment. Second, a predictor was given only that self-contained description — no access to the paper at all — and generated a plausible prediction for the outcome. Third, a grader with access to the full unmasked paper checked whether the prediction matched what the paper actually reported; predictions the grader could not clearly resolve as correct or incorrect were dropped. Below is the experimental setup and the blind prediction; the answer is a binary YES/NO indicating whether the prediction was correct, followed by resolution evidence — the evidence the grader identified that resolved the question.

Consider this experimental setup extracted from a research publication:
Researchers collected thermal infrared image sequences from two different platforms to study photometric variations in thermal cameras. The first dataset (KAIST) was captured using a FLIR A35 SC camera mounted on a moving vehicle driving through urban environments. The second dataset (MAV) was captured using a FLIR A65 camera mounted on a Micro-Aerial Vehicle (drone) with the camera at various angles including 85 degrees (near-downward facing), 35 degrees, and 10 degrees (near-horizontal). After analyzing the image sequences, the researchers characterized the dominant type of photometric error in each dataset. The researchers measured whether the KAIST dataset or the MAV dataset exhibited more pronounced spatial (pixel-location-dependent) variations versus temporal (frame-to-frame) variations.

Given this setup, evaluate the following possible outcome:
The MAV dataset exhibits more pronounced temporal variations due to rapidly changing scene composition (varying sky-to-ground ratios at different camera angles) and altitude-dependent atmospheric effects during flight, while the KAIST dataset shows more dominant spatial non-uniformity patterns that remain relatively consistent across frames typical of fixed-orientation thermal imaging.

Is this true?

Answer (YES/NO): NO